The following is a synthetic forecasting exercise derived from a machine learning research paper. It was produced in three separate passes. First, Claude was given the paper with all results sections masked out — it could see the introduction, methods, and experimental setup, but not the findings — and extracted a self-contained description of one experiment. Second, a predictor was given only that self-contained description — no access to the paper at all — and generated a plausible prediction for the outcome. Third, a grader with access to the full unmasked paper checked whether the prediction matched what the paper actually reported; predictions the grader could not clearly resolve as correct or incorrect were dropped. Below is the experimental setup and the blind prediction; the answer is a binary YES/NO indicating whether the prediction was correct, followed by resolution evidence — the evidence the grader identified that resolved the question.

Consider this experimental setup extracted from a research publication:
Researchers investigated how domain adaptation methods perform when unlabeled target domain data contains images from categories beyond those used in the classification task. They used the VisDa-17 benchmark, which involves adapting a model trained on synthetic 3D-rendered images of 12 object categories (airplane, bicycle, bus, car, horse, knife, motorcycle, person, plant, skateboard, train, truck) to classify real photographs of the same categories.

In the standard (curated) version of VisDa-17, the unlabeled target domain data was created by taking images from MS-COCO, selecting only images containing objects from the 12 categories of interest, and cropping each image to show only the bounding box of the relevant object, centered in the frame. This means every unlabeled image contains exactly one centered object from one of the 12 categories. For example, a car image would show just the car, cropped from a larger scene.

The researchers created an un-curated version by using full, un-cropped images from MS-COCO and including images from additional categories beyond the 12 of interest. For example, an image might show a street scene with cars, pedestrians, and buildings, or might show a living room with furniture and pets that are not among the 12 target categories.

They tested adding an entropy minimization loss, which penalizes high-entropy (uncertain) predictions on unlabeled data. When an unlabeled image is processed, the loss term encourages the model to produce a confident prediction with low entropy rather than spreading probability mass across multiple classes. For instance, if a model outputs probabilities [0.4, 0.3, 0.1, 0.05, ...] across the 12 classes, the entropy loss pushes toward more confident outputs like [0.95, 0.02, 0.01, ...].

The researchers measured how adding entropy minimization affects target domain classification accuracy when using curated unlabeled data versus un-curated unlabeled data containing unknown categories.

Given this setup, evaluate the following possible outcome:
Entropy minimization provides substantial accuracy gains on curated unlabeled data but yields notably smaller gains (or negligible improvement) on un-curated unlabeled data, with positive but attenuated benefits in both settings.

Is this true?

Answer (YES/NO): YES